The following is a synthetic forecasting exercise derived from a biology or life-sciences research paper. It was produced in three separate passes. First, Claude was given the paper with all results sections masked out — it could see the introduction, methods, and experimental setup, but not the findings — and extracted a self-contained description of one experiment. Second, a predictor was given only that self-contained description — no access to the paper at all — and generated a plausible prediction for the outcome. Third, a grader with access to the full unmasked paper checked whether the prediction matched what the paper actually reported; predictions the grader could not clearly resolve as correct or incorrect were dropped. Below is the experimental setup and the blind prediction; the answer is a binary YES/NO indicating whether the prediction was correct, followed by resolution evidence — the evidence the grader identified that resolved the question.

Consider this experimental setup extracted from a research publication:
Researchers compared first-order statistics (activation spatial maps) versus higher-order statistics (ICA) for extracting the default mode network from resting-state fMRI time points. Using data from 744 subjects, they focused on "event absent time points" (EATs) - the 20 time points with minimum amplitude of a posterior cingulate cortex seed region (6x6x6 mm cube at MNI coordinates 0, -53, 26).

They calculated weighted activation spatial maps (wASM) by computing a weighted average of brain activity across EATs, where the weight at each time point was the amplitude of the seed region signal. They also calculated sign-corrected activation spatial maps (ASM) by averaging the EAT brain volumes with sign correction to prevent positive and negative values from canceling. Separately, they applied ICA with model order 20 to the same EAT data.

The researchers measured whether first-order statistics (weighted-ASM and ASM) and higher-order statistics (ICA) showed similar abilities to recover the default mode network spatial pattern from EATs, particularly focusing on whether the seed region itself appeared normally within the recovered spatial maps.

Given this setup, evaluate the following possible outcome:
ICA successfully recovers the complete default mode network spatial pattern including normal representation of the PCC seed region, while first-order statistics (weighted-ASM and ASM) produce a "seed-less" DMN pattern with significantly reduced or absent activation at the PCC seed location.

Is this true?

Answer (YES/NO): NO